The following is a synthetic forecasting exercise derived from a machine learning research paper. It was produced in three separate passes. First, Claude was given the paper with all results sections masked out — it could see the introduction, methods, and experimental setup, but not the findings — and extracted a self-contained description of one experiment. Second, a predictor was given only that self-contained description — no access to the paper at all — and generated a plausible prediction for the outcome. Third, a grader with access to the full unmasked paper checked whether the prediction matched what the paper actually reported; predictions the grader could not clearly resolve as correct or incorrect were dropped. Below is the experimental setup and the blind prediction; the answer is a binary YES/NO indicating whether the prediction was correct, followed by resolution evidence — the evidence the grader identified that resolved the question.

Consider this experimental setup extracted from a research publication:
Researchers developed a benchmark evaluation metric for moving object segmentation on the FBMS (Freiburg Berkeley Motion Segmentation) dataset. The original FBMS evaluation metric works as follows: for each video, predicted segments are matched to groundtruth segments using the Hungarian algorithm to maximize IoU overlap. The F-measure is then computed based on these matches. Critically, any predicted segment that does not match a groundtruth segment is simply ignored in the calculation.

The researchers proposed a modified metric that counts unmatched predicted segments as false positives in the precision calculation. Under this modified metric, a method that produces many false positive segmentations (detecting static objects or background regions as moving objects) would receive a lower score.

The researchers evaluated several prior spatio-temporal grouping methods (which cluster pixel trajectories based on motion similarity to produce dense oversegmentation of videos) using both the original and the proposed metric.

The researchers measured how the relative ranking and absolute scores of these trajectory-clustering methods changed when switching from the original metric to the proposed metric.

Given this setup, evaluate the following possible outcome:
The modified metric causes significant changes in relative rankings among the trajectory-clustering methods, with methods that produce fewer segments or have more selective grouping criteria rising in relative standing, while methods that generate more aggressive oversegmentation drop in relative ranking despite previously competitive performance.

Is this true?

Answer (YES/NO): NO